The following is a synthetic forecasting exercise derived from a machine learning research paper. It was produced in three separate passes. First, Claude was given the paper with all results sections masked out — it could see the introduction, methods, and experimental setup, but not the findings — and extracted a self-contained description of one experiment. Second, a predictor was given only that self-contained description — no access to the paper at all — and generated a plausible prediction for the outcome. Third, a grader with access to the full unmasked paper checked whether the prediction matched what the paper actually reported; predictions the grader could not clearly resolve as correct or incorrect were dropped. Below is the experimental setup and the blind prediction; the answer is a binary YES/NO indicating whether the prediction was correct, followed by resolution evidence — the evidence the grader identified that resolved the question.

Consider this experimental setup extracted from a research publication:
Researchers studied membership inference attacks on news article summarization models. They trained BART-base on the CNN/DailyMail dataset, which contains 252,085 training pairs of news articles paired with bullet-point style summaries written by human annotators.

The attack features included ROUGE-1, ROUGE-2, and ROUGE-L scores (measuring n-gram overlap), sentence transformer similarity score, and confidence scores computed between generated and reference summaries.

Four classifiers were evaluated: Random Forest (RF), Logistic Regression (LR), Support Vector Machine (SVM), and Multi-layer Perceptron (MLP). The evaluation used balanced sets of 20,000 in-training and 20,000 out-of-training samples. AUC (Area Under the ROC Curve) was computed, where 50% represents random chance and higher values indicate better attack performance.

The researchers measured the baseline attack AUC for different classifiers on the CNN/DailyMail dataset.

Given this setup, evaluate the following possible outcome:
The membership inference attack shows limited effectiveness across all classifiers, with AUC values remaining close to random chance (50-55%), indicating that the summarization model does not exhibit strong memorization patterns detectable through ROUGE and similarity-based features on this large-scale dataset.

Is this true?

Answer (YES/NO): NO